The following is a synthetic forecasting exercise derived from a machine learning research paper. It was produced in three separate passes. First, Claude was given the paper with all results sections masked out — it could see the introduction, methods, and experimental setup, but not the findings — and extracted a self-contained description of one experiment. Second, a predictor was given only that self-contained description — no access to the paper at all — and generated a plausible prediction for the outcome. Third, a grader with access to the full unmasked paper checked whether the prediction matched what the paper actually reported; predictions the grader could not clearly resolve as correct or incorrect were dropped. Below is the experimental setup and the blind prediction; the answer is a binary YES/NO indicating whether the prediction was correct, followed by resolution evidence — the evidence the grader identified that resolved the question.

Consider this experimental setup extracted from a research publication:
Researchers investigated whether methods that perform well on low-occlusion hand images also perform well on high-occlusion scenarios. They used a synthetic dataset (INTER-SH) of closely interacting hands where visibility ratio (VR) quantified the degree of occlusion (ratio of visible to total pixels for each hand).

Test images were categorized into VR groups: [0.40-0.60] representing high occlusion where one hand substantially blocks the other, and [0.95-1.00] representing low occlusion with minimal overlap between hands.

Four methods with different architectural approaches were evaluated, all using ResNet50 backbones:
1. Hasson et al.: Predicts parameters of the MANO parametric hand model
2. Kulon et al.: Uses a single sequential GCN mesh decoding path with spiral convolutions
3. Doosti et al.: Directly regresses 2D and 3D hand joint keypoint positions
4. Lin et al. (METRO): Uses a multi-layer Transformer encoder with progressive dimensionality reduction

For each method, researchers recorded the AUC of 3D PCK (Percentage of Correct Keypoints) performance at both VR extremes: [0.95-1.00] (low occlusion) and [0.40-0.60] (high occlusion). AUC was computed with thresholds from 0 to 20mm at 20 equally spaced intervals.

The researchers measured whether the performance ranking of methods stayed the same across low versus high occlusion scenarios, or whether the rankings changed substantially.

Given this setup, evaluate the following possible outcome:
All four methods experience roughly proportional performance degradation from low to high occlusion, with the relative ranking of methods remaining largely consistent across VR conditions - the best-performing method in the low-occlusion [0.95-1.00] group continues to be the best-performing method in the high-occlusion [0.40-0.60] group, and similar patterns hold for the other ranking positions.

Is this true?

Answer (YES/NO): YES